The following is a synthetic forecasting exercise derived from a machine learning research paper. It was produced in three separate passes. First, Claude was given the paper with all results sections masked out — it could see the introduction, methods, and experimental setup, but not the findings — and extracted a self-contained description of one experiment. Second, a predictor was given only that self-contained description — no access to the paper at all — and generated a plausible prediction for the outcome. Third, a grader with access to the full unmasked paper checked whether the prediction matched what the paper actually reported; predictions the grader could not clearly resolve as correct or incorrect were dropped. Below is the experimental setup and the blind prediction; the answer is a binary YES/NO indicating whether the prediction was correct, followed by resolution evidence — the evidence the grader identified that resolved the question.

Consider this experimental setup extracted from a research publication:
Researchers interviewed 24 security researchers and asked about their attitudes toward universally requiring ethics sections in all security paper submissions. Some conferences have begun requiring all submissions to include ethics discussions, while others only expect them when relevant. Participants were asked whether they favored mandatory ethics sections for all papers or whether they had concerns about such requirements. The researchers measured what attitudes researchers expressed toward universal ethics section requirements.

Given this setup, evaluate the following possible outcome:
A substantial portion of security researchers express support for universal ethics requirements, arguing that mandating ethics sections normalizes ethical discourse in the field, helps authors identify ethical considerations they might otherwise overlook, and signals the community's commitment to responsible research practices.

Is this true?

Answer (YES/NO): NO